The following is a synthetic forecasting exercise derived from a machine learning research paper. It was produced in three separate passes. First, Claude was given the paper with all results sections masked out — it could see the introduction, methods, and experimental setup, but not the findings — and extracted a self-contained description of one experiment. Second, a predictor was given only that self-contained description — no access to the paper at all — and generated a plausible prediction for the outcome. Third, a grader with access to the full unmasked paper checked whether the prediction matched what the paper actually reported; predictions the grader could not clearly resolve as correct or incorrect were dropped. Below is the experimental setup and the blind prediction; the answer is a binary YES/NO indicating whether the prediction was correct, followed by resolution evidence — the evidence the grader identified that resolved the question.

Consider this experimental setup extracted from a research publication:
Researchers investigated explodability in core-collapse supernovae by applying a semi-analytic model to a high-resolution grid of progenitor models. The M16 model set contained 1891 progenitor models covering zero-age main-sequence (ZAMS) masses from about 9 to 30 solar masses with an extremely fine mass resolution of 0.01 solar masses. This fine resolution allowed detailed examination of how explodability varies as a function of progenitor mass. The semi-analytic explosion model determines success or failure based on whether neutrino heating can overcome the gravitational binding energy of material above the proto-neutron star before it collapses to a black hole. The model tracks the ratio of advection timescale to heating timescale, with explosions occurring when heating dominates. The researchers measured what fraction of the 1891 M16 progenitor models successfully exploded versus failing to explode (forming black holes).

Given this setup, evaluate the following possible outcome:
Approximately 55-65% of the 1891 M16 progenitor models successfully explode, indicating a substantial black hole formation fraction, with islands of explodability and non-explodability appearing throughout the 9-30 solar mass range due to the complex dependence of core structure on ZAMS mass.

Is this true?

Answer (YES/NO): NO